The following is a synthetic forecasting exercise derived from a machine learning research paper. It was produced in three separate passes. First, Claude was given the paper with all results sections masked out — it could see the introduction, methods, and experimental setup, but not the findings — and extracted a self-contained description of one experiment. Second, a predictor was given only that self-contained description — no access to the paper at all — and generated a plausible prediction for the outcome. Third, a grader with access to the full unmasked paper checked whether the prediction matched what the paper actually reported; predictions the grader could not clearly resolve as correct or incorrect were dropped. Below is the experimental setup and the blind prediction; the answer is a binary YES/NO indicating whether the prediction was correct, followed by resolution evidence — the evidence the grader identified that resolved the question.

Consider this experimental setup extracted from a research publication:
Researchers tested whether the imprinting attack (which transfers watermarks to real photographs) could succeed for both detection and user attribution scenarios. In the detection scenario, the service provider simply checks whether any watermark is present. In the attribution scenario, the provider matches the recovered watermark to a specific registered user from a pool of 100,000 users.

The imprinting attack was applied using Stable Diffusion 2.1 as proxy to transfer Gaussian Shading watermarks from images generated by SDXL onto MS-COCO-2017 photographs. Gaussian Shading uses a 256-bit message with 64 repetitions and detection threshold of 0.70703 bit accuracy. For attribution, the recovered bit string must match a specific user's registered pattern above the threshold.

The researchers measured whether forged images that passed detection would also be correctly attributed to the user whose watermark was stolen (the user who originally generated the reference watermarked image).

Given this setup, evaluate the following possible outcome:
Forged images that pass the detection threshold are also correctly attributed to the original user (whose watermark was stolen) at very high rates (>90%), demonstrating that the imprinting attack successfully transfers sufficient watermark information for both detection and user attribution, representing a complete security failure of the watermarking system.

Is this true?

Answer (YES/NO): YES